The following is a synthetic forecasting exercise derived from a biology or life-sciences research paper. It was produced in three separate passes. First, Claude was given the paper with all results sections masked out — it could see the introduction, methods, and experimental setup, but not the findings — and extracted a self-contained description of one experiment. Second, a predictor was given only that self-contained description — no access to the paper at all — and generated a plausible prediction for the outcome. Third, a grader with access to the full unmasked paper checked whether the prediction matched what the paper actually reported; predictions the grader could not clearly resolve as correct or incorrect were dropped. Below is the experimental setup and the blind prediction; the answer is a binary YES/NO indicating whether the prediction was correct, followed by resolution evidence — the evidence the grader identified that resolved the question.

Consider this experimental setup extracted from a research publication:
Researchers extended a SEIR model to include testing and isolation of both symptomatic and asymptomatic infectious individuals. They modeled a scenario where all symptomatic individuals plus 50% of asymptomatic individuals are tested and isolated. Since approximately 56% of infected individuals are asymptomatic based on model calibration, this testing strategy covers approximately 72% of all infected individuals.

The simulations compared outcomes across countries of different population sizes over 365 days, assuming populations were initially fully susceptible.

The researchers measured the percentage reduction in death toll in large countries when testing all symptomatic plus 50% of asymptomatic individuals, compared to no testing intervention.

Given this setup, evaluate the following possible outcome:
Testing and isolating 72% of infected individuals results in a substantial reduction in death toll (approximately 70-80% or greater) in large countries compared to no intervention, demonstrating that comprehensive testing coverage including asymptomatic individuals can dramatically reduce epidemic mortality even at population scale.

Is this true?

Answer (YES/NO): YES